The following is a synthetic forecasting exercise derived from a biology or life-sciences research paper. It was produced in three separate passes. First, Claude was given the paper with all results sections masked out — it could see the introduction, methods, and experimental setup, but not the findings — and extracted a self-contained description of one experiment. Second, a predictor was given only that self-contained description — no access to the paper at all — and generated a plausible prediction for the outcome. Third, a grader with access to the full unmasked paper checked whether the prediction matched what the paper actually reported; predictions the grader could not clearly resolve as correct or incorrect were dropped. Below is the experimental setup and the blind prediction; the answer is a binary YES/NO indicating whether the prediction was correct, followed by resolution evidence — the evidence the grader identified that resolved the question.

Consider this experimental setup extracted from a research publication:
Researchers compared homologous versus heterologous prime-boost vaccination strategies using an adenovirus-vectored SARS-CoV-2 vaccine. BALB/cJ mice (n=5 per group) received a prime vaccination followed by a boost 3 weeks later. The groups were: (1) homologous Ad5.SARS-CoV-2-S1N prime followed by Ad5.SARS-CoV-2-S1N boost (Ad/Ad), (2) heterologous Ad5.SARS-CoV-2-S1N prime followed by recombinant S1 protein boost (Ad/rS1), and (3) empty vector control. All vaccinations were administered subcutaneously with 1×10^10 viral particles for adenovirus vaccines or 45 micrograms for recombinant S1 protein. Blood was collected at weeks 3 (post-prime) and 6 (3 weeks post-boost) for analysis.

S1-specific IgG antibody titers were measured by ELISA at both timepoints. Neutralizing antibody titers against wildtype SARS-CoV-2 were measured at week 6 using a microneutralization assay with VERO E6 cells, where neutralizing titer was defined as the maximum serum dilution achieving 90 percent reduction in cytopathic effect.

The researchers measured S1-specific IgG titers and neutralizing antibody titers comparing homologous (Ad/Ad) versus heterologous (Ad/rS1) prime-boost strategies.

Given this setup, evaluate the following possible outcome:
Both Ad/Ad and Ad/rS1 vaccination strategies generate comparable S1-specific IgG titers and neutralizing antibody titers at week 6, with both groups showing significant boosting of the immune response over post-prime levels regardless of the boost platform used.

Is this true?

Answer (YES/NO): NO